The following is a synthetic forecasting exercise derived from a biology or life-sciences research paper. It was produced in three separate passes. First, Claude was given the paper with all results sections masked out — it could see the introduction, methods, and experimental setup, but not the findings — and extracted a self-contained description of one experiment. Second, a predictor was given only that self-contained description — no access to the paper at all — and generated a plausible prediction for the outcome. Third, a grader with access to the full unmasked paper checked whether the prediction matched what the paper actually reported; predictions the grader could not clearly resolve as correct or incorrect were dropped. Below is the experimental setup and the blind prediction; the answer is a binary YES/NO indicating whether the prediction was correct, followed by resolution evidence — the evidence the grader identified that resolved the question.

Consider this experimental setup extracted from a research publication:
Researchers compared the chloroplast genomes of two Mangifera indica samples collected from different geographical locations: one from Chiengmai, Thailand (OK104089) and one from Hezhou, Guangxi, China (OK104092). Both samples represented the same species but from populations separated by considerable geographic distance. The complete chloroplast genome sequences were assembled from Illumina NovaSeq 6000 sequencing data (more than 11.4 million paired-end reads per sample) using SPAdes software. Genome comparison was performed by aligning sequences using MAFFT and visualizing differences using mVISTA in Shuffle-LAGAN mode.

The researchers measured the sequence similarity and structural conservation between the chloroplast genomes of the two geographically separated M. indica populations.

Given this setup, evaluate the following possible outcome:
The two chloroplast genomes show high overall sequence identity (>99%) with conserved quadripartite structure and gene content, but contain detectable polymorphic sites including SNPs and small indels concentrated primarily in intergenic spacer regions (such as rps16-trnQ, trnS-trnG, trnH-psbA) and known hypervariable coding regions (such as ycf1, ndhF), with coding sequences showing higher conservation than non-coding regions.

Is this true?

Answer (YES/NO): NO